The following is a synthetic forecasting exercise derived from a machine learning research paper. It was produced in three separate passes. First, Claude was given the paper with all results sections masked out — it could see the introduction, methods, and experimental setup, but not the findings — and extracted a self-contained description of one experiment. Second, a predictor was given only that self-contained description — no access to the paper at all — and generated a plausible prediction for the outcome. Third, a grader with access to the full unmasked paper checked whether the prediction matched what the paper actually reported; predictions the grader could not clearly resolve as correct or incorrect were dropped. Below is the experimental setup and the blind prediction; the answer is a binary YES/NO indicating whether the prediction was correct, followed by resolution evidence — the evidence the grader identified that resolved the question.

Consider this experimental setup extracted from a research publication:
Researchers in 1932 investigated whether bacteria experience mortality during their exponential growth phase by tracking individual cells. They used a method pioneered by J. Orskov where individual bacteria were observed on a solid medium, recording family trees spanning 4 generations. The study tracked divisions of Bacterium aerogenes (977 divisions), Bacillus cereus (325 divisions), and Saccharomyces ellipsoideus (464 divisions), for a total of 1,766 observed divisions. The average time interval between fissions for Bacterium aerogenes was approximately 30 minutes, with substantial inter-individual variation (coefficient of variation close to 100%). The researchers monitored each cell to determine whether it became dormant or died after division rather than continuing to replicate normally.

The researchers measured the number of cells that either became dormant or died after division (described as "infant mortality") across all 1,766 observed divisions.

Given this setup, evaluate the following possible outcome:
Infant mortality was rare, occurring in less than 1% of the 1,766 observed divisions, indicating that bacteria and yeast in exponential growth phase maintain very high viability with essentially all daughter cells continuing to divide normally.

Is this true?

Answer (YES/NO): NO